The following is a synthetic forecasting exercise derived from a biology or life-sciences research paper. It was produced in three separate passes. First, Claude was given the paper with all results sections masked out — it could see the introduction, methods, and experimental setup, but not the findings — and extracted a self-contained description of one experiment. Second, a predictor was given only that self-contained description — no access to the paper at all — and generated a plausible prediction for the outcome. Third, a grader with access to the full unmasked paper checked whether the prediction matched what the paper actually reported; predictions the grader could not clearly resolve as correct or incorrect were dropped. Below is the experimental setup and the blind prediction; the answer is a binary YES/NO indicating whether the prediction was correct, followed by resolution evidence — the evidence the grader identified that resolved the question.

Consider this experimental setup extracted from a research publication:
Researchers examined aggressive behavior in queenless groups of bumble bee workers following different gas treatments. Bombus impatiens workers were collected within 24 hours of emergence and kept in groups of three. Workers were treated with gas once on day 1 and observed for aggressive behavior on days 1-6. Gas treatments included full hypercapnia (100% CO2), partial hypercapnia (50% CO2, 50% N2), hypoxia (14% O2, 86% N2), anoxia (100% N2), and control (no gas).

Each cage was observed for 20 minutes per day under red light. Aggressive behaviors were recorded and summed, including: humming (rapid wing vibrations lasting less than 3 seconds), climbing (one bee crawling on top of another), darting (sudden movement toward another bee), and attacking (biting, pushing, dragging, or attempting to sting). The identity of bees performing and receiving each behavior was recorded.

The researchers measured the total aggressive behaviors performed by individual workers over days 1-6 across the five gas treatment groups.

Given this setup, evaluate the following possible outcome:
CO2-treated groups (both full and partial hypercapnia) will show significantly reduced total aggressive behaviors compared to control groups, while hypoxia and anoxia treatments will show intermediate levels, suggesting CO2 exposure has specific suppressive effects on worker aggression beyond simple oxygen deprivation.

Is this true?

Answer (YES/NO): NO